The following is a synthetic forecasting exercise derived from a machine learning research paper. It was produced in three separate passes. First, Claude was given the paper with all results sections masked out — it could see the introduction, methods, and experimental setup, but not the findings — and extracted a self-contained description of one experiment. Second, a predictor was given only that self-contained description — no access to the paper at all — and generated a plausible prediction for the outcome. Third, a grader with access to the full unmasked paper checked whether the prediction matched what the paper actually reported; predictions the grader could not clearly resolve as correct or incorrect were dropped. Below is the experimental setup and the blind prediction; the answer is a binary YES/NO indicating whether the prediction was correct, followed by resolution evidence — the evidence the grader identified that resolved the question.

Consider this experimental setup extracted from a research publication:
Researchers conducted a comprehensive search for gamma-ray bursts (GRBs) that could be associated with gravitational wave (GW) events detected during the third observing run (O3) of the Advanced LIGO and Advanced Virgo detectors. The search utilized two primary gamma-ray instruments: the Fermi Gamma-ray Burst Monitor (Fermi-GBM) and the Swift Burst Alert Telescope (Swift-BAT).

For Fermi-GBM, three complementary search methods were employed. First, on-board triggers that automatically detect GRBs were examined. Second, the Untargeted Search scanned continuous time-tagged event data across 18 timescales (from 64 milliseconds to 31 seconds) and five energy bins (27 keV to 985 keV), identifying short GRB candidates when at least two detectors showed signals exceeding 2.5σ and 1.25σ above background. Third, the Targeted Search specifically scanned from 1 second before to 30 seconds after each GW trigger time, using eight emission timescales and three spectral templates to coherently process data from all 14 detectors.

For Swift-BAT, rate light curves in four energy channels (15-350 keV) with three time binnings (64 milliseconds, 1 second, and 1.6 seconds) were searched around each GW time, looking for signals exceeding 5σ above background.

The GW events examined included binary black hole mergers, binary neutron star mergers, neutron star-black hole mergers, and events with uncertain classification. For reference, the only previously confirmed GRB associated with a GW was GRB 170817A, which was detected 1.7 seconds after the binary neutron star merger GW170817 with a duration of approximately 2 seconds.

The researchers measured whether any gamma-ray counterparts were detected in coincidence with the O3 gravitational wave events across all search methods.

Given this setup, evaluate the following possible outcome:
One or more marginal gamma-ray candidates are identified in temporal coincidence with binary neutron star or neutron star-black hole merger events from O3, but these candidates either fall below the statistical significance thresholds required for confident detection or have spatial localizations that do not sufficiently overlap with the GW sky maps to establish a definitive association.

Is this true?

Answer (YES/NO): NO